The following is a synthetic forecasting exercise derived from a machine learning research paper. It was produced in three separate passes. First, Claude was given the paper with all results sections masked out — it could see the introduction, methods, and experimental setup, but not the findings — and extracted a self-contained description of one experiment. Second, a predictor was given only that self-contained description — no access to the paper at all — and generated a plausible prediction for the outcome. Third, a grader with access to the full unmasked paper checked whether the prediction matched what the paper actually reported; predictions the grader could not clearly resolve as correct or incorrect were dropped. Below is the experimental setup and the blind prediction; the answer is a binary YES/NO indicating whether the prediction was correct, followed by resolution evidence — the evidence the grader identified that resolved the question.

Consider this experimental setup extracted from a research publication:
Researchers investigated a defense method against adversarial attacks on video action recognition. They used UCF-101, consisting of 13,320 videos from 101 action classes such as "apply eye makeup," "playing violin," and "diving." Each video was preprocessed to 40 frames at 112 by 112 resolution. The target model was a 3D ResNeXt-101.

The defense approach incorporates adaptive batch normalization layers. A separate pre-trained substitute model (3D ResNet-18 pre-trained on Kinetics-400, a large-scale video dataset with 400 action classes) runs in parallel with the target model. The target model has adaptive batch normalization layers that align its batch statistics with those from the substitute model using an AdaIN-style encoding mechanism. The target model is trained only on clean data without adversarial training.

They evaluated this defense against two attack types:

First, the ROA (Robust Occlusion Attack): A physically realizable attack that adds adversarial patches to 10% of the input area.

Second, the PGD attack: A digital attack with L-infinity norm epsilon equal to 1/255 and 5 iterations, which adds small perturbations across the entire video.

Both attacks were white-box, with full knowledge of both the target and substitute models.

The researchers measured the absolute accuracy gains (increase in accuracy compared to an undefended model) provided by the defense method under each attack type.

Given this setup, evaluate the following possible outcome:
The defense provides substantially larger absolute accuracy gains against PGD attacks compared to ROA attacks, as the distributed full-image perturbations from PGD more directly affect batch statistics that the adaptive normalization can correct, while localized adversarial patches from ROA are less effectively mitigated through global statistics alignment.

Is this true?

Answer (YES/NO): YES